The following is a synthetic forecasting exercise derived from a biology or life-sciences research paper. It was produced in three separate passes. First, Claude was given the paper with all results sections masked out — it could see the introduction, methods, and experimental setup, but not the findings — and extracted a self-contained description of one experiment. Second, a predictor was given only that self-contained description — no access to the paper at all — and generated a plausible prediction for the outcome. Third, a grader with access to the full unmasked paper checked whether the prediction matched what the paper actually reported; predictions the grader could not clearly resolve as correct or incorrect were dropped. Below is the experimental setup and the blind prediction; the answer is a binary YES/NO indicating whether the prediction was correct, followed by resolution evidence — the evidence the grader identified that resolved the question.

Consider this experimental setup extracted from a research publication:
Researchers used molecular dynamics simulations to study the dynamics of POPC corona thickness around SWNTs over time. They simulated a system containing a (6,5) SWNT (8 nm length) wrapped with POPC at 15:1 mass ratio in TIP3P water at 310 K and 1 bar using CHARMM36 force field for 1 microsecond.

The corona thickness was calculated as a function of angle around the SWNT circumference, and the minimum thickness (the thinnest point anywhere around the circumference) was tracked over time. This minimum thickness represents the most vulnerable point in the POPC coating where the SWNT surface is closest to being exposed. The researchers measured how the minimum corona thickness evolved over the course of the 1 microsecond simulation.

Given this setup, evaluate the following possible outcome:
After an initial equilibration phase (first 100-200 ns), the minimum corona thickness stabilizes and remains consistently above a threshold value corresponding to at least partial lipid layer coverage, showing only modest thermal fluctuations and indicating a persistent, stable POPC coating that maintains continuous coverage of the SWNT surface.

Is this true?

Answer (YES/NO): NO